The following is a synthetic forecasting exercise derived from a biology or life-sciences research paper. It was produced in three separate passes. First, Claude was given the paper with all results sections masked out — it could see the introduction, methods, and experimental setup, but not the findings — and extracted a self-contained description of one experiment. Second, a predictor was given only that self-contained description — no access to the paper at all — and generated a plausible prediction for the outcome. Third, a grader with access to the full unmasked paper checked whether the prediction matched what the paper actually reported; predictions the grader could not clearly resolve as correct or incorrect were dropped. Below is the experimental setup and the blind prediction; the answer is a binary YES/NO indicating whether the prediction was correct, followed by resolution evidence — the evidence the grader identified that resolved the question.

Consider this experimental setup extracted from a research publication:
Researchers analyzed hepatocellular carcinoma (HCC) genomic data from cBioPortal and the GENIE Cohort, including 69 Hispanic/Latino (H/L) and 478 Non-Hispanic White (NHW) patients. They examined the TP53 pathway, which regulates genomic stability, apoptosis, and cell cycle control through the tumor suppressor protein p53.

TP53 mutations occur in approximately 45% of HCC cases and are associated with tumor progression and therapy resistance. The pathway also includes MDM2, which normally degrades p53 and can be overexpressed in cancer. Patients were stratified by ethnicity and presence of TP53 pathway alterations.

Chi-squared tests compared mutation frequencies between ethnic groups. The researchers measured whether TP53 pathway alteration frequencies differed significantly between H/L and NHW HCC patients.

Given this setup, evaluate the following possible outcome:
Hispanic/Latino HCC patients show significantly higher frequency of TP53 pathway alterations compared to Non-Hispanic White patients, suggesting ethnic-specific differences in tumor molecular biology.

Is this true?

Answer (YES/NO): NO